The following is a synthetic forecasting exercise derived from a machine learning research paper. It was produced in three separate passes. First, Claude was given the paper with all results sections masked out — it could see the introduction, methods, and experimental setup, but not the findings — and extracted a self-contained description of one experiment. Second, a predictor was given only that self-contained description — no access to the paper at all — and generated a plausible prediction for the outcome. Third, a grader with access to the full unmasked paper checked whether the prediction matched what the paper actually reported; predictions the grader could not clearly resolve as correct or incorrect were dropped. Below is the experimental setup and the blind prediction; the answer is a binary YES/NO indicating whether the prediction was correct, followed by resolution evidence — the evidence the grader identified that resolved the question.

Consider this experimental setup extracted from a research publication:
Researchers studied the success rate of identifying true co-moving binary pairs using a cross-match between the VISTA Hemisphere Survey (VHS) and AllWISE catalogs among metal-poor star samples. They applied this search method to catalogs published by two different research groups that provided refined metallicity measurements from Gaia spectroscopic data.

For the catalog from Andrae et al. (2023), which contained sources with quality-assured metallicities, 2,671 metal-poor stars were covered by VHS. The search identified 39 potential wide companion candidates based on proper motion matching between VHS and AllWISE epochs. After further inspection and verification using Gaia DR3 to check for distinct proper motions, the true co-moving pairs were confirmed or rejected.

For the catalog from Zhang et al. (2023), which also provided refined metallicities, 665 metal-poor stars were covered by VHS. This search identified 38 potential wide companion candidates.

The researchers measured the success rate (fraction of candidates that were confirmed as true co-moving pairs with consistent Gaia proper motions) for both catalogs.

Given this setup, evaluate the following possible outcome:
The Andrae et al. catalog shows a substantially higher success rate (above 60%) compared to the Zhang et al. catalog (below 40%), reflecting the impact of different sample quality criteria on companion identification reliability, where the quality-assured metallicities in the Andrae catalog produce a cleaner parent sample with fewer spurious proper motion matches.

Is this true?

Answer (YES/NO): NO